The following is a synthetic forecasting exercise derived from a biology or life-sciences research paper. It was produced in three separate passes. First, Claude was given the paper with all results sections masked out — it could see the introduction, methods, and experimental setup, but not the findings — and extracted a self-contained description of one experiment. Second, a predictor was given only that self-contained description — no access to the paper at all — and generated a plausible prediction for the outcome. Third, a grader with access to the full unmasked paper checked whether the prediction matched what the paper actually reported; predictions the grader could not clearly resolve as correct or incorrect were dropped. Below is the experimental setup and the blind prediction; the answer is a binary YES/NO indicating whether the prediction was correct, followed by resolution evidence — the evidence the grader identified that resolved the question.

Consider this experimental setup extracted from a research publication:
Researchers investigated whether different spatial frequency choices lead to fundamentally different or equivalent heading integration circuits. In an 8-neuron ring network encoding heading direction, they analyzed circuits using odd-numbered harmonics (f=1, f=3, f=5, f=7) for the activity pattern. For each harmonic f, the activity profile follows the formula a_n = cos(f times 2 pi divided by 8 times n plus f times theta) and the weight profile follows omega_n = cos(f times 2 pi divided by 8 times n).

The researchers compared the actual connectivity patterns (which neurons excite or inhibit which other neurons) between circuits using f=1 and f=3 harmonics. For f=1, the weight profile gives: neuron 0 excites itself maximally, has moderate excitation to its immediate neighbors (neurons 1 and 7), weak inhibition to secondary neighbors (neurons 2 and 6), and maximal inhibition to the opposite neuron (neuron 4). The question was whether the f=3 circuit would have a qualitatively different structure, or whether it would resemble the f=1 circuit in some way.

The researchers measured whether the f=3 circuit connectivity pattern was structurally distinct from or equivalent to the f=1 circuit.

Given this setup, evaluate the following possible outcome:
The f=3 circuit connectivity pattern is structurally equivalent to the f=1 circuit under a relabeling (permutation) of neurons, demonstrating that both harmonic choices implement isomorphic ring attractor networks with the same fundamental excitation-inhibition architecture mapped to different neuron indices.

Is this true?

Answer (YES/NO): YES